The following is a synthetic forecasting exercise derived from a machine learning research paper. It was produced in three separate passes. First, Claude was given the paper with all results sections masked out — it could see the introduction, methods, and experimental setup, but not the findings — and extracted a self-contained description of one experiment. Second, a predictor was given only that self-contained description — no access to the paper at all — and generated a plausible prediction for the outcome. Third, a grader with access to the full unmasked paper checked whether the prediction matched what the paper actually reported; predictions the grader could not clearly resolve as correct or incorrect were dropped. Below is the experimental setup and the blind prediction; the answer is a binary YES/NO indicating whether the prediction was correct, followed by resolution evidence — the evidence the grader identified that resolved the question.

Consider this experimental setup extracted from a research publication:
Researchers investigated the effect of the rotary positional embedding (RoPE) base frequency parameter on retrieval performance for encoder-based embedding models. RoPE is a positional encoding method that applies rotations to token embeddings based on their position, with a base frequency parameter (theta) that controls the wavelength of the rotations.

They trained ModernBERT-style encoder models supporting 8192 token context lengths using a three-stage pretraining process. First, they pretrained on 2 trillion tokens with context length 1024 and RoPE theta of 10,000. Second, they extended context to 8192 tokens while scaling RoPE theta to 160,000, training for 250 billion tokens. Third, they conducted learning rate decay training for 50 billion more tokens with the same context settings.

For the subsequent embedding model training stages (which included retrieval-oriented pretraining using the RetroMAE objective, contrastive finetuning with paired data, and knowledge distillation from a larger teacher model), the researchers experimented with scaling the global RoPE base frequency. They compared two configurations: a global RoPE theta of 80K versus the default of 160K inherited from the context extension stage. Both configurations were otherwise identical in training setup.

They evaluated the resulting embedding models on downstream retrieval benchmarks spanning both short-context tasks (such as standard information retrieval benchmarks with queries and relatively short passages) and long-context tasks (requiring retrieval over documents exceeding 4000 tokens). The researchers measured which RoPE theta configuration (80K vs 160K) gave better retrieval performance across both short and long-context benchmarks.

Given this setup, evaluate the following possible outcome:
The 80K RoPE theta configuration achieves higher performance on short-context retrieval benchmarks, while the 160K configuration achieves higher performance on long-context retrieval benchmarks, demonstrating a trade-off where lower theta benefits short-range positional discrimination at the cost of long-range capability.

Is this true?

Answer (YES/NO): NO